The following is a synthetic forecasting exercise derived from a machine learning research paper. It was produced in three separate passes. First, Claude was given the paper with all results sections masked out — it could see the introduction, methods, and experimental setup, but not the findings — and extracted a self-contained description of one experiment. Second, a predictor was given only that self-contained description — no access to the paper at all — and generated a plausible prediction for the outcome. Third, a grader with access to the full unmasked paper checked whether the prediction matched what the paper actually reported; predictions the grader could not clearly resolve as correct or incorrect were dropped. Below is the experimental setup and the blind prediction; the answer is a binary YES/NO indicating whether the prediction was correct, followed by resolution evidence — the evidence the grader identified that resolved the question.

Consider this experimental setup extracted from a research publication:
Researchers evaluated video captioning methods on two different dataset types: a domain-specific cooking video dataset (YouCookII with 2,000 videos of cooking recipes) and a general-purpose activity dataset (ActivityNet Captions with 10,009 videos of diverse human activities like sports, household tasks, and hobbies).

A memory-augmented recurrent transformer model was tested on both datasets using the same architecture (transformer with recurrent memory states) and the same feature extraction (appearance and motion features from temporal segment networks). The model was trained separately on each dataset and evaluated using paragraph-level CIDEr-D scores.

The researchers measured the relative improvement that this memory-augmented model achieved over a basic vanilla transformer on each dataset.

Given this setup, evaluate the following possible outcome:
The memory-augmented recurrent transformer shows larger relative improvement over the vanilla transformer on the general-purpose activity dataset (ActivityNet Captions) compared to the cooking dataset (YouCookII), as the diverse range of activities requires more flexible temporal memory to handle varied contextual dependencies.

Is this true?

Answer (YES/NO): NO